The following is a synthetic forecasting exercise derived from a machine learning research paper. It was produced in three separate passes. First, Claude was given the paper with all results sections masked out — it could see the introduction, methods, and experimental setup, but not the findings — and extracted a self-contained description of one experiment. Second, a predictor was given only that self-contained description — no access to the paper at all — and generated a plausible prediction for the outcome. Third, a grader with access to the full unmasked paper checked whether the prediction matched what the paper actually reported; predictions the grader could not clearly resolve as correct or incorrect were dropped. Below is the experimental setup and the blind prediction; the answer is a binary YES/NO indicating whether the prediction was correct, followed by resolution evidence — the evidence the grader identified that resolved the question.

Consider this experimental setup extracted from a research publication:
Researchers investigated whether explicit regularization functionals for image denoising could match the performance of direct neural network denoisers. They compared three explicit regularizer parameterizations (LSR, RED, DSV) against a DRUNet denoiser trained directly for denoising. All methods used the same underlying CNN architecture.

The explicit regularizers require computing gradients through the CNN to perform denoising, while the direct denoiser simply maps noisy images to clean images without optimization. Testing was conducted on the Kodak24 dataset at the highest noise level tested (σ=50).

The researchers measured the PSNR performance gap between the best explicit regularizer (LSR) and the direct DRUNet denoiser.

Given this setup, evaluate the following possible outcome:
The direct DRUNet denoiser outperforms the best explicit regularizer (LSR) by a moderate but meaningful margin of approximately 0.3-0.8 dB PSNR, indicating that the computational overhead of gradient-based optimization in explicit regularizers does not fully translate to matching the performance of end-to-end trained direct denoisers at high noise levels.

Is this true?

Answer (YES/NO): NO